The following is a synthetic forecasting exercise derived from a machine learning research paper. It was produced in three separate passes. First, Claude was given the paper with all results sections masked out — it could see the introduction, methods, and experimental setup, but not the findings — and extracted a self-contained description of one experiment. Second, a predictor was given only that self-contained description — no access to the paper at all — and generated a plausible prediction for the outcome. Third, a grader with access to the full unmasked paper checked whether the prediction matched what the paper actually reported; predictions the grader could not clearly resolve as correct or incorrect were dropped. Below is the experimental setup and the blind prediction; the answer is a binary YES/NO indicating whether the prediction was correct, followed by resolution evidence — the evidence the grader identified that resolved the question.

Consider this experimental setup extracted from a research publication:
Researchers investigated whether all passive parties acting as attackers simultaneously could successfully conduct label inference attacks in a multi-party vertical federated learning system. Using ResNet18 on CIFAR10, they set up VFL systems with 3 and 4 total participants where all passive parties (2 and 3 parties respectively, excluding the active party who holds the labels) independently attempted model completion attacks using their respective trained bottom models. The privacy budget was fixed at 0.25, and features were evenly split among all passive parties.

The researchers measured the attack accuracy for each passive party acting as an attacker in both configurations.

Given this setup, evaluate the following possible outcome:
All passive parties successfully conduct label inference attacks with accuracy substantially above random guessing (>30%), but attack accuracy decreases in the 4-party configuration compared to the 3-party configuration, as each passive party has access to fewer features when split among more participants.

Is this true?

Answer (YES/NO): NO